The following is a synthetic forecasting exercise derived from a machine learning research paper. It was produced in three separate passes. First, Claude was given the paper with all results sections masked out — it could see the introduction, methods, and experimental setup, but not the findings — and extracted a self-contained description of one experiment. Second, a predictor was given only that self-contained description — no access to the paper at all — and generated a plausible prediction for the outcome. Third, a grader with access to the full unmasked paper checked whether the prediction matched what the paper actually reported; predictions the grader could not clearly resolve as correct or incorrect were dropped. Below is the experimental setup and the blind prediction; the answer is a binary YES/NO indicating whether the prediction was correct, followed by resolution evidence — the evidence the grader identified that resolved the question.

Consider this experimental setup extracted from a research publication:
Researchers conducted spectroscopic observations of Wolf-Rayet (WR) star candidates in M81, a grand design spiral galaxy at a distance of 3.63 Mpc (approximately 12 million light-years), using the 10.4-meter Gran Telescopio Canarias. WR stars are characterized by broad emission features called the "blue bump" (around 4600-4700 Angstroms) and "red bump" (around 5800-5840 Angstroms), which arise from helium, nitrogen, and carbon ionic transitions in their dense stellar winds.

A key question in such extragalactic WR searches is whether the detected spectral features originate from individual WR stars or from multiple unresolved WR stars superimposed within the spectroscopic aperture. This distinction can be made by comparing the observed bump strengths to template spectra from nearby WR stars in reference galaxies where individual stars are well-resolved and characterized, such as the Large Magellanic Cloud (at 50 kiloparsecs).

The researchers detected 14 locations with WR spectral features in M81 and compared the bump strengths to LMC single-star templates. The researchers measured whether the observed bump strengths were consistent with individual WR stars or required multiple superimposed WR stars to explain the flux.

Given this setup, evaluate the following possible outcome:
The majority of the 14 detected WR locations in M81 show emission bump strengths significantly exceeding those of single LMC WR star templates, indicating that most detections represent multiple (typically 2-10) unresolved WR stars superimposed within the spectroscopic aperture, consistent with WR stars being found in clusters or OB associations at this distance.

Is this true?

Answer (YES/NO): NO